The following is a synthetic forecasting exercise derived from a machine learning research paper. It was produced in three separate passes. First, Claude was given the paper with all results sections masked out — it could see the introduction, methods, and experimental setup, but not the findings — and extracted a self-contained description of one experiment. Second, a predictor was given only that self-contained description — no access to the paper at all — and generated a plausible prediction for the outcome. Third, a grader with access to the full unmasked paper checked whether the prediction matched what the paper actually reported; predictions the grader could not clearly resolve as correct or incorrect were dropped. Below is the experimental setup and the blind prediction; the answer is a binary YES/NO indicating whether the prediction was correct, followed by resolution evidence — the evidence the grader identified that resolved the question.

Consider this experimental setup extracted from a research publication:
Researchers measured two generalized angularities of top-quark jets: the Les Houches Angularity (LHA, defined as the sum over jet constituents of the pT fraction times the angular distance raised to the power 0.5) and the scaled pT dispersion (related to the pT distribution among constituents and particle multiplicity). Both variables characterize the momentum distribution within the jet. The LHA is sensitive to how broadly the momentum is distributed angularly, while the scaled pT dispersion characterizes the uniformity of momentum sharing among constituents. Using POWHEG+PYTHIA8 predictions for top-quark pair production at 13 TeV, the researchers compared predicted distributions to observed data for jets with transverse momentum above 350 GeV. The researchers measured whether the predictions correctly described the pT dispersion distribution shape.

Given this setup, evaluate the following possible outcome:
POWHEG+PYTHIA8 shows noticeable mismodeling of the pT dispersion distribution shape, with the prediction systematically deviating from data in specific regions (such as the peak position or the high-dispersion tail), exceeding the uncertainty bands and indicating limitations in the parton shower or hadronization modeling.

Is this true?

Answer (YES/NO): YES